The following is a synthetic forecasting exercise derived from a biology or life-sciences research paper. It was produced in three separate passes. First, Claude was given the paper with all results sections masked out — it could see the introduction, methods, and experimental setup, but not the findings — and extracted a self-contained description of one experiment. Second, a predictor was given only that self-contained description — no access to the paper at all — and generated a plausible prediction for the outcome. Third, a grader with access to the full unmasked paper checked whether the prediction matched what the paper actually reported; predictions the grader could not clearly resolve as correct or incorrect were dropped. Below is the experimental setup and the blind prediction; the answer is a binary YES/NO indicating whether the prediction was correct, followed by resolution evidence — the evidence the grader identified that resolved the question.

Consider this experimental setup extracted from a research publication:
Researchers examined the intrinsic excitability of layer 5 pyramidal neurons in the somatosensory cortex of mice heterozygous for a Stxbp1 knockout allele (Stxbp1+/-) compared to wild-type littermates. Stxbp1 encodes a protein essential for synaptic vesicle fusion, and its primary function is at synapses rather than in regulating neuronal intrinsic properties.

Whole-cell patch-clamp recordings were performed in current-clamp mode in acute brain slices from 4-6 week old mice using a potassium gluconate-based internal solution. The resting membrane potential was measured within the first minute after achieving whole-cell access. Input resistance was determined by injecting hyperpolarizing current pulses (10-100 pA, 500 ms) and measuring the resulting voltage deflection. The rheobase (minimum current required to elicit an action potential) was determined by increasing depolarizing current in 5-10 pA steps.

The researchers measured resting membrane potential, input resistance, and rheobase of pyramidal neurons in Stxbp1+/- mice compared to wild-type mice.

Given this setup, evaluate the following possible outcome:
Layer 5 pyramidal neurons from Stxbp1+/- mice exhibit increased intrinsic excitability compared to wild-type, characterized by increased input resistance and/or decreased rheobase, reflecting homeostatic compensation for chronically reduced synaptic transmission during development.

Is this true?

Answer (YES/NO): YES